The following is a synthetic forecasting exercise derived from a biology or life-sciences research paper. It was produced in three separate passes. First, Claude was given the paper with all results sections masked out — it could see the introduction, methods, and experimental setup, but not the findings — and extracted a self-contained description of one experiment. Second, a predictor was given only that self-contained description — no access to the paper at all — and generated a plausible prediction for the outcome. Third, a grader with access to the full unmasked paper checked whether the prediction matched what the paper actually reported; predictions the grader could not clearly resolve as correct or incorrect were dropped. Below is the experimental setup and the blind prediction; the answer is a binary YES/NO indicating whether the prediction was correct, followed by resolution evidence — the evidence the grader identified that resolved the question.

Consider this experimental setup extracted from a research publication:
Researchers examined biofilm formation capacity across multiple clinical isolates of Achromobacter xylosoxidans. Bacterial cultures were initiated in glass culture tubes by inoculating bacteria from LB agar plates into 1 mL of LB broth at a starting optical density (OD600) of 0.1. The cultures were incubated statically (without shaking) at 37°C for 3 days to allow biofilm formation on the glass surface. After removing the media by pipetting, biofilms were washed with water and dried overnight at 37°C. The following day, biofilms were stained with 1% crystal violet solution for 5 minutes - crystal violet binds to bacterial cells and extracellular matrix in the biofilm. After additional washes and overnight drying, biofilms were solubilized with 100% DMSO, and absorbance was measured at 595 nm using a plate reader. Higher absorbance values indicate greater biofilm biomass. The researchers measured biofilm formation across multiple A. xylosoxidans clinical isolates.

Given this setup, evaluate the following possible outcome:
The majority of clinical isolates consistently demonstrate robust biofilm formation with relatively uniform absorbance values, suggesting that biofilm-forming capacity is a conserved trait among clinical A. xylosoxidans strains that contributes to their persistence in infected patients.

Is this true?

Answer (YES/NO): NO